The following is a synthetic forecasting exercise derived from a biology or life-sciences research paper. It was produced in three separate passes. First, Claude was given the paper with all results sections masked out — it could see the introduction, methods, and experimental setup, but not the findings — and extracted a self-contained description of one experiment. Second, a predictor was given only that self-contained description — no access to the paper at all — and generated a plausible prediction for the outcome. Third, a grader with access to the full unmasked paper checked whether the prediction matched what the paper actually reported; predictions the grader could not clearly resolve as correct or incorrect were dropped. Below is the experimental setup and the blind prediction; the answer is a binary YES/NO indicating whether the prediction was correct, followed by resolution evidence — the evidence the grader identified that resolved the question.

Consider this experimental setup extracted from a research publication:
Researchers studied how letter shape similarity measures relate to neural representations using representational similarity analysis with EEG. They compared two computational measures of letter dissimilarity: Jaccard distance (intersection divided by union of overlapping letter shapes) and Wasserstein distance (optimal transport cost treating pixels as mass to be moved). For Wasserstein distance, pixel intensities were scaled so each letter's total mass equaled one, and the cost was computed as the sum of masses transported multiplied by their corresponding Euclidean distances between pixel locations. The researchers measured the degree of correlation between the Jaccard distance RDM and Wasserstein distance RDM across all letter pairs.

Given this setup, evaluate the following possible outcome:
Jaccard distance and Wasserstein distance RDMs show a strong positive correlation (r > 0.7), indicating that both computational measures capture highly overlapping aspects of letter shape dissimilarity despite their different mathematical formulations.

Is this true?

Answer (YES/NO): NO